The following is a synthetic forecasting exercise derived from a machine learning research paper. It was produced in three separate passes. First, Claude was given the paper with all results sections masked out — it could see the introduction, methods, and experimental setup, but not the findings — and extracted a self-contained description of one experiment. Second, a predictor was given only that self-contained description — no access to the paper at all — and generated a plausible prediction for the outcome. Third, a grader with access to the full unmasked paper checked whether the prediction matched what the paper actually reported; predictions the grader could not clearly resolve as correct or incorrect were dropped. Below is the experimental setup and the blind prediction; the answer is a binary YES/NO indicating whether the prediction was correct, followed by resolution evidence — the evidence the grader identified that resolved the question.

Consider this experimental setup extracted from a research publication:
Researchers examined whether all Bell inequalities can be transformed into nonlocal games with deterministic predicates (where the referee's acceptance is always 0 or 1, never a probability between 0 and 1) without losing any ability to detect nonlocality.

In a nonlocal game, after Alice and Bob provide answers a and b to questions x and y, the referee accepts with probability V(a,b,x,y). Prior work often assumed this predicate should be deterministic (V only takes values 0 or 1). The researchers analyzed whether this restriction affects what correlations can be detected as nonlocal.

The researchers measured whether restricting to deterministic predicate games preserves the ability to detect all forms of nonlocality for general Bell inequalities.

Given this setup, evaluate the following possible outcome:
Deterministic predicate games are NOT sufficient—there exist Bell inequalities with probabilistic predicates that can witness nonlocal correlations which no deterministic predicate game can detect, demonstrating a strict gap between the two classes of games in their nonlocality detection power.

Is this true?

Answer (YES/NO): YES